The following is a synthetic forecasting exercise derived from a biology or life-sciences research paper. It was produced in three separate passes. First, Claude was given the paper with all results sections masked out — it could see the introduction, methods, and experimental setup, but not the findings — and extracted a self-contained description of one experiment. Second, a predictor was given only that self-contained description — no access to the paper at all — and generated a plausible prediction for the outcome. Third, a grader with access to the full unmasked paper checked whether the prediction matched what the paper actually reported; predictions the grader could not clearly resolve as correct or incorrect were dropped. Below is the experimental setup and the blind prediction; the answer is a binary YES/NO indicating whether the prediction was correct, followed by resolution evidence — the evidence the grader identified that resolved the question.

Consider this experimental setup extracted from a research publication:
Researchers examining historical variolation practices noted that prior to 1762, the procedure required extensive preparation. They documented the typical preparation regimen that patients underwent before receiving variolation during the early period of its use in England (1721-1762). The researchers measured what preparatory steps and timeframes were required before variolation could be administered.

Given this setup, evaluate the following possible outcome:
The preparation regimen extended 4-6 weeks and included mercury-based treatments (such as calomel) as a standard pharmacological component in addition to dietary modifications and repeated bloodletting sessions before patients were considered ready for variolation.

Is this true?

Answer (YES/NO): NO